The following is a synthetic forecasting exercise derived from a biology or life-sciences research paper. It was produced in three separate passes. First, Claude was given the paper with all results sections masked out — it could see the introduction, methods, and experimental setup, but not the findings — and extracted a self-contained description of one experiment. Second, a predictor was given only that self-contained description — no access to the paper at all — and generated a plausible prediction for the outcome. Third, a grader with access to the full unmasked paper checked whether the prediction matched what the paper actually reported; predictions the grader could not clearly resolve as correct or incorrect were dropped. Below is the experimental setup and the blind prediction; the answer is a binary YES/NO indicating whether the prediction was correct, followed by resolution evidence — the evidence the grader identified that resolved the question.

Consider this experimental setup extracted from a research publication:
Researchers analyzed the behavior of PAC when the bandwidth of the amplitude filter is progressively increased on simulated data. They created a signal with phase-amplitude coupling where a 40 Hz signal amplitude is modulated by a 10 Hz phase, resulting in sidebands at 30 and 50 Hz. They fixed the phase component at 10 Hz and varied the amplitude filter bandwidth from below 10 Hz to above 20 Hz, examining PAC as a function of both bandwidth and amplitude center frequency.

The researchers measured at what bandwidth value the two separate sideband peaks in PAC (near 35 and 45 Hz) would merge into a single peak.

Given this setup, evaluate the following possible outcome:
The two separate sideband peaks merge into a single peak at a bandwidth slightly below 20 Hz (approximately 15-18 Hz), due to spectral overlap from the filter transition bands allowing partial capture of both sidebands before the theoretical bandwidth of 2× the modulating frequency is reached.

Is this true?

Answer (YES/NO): NO